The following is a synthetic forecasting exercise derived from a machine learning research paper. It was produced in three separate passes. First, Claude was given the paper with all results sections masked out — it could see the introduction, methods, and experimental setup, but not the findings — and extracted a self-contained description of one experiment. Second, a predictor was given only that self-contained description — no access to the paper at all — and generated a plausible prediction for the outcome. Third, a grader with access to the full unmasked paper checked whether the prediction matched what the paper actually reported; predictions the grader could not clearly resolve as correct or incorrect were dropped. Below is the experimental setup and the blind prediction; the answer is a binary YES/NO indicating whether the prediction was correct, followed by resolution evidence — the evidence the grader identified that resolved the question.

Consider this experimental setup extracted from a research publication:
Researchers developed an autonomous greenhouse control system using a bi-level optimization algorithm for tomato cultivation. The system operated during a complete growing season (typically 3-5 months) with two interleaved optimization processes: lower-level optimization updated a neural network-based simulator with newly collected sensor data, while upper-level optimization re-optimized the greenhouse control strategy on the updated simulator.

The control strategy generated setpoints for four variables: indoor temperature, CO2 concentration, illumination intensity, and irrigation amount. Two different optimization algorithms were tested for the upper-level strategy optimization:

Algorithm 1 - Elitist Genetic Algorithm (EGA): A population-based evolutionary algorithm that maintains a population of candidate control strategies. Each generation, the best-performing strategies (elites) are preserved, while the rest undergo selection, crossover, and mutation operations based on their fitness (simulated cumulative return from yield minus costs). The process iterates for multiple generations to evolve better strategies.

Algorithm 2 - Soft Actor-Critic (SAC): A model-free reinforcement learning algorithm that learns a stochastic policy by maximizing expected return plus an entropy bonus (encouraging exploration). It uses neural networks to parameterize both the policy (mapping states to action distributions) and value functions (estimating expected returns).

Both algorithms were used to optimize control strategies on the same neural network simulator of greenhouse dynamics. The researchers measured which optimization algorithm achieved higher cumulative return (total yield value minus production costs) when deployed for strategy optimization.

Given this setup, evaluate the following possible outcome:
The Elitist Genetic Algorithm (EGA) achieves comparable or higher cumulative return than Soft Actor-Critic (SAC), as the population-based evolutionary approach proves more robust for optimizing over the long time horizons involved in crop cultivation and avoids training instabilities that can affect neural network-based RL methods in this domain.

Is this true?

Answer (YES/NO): YES